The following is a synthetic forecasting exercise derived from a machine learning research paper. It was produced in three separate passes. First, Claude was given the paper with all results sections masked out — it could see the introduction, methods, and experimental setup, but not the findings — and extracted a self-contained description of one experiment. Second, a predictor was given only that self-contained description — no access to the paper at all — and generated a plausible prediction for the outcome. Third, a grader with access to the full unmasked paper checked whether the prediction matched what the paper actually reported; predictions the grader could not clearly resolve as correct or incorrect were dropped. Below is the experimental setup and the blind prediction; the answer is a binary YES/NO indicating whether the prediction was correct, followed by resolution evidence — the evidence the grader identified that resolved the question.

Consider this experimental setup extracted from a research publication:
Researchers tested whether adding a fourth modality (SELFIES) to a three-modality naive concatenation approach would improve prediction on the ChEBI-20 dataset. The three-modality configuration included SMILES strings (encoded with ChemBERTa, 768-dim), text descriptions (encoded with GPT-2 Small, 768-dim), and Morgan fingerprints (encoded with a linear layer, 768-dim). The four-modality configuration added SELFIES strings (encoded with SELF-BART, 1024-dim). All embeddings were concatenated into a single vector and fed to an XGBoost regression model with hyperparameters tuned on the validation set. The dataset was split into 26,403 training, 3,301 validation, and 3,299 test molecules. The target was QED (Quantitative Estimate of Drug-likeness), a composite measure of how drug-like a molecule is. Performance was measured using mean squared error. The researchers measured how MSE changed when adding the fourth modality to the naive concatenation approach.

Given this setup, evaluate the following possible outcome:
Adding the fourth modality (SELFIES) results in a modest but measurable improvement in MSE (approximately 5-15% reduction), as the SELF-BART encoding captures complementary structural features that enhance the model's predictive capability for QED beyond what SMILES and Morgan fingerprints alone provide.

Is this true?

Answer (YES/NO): NO